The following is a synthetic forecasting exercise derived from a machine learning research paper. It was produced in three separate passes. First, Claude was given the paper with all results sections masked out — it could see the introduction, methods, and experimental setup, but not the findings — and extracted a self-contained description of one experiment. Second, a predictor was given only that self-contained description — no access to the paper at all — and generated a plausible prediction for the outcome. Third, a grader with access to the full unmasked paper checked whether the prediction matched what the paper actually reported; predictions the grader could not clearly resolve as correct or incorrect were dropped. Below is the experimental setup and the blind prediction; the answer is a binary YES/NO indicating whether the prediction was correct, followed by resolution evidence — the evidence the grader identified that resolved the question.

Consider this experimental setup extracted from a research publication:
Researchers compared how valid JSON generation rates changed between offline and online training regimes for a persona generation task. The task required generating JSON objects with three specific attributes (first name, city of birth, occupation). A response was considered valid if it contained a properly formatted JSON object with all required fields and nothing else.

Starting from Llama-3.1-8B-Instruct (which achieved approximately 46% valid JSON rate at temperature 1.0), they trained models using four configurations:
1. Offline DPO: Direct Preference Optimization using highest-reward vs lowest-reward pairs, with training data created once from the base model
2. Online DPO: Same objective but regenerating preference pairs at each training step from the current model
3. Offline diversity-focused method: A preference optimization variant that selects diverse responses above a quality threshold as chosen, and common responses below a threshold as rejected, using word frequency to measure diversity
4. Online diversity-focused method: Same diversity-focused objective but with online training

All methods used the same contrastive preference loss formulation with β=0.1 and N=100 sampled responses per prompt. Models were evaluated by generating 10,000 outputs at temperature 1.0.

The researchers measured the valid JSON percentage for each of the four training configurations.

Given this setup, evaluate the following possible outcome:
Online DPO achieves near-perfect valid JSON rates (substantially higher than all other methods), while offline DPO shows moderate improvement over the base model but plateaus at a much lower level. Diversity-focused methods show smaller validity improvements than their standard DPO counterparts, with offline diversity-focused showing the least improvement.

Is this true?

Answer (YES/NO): NO